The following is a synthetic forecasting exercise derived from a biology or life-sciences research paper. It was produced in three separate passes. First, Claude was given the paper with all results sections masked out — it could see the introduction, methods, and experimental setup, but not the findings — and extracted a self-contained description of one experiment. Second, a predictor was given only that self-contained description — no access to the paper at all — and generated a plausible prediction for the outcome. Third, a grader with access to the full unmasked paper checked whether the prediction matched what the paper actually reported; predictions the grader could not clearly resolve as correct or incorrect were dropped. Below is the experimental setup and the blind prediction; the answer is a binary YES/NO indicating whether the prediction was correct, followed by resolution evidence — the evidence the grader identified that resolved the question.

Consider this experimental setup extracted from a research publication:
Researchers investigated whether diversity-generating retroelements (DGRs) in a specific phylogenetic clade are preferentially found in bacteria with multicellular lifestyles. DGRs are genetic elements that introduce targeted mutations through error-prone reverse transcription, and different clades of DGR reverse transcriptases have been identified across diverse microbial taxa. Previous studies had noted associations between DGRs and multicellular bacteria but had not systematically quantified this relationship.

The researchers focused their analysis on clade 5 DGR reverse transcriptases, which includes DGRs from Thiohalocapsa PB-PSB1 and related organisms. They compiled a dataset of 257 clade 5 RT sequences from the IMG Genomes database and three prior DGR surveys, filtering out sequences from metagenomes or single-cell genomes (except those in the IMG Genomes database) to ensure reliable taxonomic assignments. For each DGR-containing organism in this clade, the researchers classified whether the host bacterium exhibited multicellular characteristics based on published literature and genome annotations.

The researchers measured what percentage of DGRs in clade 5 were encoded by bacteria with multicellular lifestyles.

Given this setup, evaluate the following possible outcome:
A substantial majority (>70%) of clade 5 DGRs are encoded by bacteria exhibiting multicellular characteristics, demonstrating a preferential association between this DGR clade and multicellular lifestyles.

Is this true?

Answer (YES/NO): YES